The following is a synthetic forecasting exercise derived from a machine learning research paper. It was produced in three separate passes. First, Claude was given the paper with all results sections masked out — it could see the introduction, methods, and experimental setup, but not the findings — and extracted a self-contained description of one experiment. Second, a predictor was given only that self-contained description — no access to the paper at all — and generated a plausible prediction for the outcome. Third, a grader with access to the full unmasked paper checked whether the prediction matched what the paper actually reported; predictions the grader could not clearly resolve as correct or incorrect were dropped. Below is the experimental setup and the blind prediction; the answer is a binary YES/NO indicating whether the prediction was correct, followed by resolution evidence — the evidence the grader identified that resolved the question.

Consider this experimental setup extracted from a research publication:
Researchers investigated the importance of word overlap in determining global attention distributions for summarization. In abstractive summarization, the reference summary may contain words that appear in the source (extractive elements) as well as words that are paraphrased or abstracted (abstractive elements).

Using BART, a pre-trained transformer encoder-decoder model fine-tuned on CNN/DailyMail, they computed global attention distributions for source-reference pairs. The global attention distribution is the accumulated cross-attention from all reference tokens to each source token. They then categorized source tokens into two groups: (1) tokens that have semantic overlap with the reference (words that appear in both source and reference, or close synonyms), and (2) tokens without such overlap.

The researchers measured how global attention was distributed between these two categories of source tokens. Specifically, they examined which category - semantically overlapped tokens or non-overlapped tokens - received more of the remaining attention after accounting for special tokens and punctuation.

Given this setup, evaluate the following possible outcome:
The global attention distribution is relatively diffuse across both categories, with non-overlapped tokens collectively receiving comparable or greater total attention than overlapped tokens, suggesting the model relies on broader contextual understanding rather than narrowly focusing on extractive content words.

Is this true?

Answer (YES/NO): NO